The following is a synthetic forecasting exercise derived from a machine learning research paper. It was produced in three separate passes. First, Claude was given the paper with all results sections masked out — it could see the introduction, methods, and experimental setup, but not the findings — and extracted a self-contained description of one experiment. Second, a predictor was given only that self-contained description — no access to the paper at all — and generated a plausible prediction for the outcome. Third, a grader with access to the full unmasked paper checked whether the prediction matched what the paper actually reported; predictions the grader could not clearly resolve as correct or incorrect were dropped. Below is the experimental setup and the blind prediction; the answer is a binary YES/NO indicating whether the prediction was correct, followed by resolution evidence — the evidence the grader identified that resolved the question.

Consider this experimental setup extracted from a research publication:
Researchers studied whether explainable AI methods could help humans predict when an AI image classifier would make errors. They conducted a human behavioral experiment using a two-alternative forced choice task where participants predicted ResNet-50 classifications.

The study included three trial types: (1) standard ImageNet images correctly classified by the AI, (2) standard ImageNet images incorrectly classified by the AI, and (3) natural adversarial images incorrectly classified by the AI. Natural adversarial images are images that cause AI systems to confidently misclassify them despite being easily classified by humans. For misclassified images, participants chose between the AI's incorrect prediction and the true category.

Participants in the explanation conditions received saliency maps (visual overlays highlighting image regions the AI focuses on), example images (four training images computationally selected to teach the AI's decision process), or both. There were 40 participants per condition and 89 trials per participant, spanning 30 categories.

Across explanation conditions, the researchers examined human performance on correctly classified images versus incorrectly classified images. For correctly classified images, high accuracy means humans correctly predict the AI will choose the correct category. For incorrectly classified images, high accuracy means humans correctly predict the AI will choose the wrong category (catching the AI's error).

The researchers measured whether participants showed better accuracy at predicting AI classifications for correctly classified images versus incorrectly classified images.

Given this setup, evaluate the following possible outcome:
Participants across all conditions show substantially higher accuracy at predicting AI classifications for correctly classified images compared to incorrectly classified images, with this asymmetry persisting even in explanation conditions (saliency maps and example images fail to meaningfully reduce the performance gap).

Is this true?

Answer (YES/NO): NO